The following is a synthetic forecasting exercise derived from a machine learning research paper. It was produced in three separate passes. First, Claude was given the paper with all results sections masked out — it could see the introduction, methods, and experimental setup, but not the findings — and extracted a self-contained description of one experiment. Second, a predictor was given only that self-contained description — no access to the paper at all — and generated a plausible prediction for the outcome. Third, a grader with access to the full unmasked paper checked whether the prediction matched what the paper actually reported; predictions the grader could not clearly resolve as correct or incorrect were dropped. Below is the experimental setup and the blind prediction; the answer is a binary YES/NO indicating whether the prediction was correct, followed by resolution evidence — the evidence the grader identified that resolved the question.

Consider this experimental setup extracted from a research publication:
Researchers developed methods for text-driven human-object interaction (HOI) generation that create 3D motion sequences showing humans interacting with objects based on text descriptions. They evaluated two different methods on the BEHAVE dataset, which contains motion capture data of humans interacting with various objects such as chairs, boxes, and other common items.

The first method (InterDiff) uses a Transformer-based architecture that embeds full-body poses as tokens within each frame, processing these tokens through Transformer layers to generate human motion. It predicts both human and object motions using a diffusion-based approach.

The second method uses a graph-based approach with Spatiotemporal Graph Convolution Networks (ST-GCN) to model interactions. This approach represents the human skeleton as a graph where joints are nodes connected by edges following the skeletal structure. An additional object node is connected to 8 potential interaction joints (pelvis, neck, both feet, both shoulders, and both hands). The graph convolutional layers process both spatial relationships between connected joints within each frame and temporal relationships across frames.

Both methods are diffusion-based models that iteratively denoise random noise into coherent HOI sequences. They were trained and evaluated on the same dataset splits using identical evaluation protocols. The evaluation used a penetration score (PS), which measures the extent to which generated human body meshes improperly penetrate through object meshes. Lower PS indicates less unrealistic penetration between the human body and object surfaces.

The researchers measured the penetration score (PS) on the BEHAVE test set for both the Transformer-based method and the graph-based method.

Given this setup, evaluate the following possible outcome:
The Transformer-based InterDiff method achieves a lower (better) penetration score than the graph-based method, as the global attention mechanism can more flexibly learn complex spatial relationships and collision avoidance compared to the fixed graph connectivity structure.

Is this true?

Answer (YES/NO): YES